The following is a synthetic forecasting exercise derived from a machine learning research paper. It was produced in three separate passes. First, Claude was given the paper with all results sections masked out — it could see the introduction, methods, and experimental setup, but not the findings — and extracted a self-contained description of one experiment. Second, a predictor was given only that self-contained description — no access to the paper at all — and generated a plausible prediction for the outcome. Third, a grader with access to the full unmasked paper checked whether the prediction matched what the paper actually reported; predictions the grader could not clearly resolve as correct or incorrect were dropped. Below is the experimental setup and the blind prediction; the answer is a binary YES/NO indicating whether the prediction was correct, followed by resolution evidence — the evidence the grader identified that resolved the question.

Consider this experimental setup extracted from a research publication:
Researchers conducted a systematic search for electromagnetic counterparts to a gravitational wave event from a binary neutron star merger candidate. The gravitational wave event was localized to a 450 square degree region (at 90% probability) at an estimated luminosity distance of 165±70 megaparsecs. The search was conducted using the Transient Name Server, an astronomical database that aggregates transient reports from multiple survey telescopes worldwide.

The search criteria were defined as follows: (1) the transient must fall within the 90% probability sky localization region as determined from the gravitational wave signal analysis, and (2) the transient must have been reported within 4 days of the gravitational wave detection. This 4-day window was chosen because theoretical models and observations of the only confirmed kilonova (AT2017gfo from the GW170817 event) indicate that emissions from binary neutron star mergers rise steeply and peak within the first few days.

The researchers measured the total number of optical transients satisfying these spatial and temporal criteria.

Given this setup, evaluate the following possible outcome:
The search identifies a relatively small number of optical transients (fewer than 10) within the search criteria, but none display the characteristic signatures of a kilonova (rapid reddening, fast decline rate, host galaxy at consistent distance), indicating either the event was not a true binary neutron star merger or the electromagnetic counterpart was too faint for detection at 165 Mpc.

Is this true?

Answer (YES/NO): NO